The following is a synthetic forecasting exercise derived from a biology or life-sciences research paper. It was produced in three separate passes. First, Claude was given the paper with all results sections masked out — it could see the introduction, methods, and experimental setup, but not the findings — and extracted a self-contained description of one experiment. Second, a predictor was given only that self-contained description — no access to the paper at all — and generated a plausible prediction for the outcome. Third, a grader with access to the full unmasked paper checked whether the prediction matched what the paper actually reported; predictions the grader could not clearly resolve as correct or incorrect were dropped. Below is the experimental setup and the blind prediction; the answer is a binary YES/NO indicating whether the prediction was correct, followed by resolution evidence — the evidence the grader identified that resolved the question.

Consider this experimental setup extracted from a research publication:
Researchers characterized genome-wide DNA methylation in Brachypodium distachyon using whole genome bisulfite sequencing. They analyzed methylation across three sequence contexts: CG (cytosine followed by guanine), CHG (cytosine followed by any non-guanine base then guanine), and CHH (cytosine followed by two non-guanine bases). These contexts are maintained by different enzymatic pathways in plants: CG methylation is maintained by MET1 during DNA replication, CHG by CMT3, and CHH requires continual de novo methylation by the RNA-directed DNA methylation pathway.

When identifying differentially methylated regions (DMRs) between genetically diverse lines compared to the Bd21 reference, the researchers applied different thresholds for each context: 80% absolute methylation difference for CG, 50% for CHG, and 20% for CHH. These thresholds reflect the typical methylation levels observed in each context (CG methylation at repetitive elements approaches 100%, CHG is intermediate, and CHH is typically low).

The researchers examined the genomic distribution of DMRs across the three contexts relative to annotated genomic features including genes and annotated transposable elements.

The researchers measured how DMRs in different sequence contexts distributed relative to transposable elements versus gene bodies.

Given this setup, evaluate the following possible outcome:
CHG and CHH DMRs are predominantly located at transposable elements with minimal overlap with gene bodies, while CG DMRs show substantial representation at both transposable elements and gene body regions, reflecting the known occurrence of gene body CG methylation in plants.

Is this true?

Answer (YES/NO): NO